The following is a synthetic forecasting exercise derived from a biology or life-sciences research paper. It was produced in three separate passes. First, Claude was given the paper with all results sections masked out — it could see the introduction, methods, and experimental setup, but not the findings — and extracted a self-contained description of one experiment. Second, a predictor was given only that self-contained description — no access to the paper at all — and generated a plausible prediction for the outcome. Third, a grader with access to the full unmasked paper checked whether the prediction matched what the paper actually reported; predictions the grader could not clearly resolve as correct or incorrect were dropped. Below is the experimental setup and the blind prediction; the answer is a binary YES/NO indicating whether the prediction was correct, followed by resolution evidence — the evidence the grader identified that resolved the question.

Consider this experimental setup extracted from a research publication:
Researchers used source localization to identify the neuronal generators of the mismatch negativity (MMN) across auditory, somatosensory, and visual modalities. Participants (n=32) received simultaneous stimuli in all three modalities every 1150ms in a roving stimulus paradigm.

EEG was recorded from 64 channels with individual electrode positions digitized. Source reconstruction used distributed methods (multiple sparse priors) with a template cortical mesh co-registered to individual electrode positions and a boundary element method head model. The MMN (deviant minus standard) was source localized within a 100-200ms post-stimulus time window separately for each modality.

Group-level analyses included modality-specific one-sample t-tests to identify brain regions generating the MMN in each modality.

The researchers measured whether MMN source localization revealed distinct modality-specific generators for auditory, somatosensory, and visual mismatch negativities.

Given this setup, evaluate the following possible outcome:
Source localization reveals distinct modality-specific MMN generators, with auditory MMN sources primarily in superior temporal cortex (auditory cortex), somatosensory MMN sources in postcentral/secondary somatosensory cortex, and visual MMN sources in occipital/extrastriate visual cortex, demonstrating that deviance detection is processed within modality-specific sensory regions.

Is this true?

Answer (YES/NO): YES